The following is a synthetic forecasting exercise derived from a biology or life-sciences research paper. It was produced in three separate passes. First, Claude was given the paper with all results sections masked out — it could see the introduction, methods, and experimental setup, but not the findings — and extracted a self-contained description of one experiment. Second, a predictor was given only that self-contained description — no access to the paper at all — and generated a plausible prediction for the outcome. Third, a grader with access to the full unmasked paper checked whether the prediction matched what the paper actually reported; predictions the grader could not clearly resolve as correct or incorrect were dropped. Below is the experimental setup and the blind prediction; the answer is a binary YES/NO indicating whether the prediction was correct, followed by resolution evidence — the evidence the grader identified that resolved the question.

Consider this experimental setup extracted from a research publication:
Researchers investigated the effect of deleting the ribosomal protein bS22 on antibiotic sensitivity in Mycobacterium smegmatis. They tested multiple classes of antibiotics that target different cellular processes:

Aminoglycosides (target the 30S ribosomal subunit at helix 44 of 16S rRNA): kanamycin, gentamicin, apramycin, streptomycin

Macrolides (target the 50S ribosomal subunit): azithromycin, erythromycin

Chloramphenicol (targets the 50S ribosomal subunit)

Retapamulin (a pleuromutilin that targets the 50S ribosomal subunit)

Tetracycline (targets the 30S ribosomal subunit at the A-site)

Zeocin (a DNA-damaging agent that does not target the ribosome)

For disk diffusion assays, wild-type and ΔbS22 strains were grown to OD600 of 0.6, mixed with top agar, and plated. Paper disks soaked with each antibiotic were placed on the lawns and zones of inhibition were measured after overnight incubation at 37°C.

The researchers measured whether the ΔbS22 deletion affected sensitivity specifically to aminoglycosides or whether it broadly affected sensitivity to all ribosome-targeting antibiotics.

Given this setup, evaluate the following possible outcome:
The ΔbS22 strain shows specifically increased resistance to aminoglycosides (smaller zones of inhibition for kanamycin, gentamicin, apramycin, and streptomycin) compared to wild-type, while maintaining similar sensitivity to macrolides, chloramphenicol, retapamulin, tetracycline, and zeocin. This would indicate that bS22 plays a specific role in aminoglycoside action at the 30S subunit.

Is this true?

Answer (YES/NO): NO